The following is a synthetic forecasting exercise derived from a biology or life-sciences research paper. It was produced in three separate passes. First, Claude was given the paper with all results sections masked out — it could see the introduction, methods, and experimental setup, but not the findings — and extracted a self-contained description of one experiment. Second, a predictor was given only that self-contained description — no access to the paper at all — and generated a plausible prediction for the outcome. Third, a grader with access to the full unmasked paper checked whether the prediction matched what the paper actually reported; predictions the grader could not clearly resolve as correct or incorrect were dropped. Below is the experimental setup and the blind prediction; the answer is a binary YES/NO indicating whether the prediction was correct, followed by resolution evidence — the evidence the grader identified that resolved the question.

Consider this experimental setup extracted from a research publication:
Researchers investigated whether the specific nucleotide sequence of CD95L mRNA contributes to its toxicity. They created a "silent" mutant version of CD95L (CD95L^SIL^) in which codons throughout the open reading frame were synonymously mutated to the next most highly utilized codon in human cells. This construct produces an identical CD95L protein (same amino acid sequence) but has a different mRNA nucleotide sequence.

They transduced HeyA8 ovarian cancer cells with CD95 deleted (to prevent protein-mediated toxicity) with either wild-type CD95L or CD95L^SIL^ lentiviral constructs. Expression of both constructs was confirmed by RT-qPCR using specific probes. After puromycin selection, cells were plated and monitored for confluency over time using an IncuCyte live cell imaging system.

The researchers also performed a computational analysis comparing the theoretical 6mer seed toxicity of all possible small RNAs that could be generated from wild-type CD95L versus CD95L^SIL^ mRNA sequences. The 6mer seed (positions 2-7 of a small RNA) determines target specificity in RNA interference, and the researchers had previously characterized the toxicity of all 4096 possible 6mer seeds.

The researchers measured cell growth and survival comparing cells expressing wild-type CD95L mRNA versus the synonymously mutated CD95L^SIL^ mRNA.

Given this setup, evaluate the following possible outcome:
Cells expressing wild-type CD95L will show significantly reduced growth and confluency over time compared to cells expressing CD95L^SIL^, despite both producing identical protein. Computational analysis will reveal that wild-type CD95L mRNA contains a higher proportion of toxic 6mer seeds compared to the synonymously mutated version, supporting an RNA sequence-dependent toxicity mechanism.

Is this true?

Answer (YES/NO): NO